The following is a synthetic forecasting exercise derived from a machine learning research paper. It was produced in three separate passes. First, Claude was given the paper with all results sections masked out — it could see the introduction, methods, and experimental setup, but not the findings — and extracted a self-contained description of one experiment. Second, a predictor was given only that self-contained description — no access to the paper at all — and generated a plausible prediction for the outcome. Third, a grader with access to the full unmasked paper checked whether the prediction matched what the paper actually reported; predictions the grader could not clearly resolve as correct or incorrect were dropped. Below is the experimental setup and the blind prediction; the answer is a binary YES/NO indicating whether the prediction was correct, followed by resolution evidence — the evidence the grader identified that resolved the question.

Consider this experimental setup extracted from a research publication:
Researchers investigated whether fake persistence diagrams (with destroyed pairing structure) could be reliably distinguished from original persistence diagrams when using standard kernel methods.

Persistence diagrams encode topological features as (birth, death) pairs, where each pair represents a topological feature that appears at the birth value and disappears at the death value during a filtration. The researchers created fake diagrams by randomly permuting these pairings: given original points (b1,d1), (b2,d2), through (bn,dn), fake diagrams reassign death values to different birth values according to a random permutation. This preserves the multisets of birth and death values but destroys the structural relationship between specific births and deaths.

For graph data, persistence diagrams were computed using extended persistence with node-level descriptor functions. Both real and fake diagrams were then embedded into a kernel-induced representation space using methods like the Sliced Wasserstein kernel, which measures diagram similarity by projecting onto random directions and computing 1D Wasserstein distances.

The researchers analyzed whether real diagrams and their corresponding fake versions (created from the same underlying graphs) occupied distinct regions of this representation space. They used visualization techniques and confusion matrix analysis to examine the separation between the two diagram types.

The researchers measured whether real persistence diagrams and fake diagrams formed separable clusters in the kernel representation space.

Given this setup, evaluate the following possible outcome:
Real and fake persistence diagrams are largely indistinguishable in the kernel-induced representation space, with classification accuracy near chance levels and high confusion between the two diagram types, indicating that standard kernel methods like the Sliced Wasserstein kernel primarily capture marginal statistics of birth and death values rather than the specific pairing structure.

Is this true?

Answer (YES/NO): NO